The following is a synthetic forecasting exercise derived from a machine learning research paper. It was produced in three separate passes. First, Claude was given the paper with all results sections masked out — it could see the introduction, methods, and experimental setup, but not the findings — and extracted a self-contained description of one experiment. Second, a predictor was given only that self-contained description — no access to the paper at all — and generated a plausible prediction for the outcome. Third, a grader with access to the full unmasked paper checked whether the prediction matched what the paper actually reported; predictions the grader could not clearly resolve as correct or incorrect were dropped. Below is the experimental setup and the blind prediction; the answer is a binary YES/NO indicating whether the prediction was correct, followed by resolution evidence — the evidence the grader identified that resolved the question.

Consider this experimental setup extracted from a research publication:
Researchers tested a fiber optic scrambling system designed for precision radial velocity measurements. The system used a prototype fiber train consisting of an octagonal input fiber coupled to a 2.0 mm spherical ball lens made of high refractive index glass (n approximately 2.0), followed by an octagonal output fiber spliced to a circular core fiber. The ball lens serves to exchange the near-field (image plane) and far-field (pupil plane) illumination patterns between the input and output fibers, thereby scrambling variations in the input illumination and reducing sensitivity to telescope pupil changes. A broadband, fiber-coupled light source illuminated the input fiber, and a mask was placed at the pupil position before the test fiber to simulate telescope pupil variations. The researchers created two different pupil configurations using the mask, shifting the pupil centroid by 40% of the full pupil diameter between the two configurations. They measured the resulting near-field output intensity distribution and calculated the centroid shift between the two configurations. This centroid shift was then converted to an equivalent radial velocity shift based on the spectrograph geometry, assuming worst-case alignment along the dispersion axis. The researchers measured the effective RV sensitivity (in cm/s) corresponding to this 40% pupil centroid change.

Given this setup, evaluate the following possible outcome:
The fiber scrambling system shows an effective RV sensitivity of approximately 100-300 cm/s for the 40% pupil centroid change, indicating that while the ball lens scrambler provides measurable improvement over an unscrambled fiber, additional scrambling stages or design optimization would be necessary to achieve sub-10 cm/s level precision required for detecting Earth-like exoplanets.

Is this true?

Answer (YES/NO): NO